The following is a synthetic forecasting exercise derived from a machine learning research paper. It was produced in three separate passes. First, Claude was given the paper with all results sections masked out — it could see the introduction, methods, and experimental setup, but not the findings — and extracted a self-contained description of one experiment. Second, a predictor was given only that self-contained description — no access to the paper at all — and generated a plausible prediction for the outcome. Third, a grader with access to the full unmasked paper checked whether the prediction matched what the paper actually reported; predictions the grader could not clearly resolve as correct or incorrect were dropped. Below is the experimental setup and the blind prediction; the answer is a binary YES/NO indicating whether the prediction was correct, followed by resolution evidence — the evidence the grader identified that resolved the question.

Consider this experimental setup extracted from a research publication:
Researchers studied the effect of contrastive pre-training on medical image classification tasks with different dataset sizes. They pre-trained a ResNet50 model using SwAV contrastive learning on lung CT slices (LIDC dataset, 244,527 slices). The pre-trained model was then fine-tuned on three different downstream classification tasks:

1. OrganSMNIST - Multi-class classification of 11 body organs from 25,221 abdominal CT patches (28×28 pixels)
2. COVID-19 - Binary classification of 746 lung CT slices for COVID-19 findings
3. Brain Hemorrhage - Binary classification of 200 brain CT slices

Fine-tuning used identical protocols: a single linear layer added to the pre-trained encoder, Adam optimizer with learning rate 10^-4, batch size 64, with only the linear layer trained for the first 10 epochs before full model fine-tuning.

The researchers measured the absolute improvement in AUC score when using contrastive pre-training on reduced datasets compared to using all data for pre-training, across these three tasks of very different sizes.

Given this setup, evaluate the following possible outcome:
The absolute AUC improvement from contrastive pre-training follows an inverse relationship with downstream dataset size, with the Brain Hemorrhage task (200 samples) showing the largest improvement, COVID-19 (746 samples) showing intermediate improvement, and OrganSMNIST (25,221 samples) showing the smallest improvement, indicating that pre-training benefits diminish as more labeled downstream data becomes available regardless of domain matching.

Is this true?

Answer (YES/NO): YES